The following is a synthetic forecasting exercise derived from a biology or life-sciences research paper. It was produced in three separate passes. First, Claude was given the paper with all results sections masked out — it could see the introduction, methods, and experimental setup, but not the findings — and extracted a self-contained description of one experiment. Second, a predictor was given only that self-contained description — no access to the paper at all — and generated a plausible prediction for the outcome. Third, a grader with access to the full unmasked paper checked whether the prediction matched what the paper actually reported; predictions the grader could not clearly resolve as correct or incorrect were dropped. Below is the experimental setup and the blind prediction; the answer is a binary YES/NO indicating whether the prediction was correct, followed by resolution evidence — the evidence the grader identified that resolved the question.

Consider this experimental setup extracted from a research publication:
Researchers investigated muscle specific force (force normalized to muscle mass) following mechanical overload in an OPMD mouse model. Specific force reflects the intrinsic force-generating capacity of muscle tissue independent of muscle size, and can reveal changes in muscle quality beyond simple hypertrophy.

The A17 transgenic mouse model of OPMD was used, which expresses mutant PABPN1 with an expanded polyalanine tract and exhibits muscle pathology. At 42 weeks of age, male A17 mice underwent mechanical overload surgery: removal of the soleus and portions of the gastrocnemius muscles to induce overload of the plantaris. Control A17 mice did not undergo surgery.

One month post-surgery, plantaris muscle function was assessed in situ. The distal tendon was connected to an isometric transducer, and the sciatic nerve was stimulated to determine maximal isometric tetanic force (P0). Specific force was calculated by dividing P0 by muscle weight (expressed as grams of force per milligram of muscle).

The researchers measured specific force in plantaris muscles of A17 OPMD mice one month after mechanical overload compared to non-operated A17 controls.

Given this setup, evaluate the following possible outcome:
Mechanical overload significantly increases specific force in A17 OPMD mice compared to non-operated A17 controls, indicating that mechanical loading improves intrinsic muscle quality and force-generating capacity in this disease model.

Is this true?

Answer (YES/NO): NO